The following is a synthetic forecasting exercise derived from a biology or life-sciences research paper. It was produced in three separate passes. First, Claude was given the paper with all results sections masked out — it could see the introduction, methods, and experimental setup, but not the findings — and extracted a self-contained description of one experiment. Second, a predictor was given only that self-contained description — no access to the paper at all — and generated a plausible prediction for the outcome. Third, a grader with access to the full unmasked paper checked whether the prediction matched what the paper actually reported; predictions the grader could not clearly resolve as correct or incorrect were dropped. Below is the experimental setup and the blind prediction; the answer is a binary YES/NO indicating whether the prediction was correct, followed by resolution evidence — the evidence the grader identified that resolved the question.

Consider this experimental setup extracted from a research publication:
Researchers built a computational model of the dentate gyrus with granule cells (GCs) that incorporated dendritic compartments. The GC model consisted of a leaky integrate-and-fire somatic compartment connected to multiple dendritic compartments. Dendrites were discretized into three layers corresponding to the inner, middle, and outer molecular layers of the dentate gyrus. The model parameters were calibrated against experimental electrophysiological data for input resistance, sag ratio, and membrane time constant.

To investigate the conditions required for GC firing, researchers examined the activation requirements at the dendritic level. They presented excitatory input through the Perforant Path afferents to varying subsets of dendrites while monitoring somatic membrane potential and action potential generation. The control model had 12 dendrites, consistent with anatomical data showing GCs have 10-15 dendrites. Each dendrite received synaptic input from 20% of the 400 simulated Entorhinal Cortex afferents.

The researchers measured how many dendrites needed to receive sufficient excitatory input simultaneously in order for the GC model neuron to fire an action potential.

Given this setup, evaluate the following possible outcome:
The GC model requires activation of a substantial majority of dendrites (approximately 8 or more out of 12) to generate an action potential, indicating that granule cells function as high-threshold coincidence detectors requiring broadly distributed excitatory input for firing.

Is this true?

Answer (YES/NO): NO